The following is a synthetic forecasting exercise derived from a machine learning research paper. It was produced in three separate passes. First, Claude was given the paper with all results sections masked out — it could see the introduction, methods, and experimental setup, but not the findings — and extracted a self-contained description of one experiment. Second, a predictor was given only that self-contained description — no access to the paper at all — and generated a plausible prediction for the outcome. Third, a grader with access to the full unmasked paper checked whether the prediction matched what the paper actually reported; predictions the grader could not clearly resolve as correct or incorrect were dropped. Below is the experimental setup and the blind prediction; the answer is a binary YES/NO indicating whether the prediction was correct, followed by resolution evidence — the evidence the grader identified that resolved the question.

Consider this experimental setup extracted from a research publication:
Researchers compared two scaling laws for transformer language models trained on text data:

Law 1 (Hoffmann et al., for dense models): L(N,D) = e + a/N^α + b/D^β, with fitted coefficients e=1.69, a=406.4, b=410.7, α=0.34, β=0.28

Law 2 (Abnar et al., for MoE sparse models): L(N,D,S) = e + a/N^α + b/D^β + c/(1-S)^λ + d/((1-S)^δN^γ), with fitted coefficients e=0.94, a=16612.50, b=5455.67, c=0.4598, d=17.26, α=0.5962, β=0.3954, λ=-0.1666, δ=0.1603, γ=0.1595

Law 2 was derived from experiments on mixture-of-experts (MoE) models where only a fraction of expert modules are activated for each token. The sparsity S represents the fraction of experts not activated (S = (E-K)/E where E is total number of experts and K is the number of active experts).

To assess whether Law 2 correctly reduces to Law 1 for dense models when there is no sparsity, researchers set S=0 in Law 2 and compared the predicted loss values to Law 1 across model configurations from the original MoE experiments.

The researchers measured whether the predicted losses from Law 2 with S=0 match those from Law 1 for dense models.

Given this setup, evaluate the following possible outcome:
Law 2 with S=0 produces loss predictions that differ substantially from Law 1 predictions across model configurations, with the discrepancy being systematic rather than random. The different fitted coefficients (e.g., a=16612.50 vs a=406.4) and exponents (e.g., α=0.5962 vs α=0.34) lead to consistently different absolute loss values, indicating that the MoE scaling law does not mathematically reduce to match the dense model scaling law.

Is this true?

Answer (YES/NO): YES